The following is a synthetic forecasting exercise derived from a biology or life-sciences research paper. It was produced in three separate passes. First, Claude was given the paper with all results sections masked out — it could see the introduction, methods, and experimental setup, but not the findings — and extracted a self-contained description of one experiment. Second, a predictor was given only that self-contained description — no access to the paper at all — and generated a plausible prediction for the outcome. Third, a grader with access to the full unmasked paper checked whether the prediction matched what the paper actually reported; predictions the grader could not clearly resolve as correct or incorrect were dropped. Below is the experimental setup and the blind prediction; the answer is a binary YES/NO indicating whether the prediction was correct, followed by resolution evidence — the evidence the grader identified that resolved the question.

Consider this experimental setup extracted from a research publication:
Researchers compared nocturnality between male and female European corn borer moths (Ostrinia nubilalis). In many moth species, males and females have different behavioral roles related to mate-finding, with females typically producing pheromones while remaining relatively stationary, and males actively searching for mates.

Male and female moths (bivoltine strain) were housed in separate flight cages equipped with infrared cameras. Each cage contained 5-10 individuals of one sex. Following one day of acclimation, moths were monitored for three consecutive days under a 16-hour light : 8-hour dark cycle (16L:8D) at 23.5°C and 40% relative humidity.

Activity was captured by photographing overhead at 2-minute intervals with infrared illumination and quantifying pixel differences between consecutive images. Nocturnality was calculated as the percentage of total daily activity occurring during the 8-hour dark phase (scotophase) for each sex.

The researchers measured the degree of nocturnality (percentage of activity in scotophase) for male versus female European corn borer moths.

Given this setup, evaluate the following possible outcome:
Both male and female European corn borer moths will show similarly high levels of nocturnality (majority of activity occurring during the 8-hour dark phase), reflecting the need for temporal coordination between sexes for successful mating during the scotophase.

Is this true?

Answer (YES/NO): YES